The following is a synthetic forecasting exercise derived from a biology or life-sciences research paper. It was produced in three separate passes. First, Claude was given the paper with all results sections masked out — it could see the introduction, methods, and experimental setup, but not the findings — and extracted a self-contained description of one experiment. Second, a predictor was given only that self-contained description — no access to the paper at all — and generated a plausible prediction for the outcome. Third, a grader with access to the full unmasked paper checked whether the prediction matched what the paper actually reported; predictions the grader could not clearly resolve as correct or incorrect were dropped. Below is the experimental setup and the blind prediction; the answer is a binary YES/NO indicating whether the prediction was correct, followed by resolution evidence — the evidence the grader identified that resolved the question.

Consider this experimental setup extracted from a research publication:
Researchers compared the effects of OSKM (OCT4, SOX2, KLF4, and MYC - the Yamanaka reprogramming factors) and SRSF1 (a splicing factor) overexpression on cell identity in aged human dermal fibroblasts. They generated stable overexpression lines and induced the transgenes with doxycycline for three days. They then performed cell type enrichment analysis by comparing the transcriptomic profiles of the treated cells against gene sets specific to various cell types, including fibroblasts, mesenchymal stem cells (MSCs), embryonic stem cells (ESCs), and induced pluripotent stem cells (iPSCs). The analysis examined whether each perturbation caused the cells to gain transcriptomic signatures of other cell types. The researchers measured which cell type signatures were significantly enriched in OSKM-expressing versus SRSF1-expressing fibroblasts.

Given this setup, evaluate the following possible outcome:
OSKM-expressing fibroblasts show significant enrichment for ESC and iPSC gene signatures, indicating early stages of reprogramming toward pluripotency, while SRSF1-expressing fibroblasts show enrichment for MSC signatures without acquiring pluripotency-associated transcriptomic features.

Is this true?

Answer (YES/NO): YES